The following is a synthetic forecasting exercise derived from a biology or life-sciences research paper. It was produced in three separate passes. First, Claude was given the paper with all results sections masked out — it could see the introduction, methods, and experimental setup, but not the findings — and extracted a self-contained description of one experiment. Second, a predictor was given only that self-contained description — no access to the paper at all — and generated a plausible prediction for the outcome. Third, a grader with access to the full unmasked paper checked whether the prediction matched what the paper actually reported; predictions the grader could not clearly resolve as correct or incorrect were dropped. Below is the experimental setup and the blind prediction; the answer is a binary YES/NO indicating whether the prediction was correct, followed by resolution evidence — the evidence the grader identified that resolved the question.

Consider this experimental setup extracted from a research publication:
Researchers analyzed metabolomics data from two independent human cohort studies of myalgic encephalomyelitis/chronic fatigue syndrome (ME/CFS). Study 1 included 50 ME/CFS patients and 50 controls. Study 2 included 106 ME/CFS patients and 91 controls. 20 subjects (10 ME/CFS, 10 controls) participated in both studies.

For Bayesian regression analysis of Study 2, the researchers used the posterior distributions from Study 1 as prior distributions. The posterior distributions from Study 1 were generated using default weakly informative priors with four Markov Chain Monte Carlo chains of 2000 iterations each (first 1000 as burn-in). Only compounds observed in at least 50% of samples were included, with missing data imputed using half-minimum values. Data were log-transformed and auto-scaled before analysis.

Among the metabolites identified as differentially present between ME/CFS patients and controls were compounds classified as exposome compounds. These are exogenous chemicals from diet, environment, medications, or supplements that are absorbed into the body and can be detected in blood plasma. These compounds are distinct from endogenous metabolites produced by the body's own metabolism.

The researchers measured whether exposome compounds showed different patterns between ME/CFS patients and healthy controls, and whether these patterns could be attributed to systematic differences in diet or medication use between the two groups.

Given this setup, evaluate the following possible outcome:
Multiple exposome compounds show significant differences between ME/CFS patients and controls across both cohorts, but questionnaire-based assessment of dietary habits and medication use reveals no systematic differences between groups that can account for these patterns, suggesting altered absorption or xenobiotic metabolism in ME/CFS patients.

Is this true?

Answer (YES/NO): NO